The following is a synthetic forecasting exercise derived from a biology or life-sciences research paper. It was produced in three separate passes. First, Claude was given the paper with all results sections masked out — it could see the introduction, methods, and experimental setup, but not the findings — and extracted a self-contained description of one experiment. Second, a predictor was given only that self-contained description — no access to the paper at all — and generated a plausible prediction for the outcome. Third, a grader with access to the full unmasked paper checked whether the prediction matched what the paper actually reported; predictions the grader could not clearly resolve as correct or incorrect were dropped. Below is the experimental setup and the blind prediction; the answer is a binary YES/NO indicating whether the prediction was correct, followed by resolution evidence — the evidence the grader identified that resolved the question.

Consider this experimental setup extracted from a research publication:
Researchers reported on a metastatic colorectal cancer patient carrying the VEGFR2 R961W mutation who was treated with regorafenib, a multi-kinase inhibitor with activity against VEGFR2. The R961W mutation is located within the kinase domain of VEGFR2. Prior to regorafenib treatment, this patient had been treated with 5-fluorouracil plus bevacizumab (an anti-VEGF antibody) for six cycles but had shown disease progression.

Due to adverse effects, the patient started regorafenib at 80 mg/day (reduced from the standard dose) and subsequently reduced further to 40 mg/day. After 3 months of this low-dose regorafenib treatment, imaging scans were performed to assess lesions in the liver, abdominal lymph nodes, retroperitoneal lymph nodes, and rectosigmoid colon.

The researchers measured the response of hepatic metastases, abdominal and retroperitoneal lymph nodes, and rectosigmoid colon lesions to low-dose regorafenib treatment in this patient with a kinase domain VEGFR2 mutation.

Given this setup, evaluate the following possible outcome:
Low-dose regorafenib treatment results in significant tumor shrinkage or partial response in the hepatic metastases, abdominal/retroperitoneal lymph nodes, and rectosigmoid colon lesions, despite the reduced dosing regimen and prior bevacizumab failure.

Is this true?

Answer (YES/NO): YES